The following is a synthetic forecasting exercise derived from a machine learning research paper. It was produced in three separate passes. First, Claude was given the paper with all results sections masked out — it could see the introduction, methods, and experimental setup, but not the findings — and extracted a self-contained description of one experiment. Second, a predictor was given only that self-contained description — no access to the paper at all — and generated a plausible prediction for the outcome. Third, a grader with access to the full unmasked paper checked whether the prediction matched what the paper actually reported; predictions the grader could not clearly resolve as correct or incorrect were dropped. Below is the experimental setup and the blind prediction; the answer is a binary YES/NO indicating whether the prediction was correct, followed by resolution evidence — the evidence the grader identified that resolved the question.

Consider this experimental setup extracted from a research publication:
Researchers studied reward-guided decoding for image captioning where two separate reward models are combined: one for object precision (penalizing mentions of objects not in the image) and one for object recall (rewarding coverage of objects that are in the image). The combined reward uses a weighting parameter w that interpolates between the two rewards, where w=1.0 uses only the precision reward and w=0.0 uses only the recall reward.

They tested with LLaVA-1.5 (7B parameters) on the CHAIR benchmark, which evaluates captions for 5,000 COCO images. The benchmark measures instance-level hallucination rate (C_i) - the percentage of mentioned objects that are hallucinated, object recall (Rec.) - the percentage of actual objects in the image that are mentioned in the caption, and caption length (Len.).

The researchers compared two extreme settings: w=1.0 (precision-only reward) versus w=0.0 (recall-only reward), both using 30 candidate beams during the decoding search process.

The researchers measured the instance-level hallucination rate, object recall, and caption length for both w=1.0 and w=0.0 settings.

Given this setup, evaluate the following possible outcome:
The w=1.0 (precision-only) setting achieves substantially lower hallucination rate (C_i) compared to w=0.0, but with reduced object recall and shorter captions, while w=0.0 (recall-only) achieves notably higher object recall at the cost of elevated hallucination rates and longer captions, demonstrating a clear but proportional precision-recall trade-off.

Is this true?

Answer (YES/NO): NO